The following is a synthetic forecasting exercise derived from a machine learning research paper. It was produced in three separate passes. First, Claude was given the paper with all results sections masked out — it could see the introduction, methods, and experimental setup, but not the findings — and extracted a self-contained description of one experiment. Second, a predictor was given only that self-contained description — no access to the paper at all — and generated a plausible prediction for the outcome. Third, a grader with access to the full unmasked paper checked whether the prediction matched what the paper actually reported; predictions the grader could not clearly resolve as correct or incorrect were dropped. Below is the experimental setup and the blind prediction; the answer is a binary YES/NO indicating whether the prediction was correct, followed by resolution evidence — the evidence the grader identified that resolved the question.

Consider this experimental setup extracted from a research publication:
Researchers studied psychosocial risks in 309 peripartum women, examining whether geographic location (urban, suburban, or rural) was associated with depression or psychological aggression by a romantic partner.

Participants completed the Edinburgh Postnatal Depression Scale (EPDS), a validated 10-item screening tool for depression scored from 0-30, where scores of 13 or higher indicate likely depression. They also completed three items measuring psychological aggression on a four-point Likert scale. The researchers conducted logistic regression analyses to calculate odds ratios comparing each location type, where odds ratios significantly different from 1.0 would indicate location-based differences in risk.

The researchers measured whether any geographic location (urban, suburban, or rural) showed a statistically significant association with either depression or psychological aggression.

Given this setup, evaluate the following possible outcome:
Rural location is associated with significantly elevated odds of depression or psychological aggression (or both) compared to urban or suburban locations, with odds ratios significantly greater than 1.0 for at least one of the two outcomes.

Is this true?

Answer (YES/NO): NO